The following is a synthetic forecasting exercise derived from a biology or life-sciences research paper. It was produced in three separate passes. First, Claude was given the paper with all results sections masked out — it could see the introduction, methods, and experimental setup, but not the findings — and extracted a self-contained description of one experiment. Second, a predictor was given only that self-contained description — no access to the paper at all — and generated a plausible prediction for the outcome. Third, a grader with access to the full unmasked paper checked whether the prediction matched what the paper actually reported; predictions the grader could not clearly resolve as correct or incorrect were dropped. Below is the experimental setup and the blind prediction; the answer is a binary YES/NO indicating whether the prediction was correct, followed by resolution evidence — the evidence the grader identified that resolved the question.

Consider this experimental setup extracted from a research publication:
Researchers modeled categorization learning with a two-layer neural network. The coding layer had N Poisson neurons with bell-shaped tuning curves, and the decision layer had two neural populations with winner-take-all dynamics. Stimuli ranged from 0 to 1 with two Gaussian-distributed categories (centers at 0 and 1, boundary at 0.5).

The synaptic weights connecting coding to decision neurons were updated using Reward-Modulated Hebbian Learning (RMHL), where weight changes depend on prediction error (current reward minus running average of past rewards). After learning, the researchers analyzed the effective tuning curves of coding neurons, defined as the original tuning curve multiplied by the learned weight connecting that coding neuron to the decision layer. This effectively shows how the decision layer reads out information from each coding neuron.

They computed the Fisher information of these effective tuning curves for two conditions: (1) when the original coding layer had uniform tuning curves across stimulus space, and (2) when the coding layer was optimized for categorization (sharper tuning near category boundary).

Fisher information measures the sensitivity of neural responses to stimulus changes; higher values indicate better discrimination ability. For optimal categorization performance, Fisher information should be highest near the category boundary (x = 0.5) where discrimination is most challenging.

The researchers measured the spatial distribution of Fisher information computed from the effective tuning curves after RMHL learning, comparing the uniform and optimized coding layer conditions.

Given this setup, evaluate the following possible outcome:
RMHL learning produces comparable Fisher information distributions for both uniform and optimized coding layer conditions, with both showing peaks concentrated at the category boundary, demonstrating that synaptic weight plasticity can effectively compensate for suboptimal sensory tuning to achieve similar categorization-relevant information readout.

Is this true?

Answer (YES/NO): NO